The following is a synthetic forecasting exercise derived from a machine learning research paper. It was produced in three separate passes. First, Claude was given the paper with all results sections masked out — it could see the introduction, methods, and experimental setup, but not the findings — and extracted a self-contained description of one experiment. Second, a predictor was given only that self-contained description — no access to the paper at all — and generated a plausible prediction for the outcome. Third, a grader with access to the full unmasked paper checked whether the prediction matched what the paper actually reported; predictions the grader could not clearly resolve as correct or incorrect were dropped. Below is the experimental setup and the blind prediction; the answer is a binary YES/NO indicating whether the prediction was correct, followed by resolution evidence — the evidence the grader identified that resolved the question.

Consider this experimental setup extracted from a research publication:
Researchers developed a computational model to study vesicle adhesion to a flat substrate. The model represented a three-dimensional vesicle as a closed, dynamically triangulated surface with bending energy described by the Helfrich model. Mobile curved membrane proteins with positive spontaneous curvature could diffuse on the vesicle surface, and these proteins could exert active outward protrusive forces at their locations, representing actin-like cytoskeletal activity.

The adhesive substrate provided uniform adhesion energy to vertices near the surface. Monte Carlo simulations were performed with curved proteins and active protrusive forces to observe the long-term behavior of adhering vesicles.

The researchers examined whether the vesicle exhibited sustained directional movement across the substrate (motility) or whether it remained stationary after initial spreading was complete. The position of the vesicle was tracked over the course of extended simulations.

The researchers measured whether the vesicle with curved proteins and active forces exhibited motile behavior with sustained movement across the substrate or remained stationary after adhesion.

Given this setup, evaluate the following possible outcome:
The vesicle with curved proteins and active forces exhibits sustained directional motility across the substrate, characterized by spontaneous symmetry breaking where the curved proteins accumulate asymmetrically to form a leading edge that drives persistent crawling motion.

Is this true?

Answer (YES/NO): YES